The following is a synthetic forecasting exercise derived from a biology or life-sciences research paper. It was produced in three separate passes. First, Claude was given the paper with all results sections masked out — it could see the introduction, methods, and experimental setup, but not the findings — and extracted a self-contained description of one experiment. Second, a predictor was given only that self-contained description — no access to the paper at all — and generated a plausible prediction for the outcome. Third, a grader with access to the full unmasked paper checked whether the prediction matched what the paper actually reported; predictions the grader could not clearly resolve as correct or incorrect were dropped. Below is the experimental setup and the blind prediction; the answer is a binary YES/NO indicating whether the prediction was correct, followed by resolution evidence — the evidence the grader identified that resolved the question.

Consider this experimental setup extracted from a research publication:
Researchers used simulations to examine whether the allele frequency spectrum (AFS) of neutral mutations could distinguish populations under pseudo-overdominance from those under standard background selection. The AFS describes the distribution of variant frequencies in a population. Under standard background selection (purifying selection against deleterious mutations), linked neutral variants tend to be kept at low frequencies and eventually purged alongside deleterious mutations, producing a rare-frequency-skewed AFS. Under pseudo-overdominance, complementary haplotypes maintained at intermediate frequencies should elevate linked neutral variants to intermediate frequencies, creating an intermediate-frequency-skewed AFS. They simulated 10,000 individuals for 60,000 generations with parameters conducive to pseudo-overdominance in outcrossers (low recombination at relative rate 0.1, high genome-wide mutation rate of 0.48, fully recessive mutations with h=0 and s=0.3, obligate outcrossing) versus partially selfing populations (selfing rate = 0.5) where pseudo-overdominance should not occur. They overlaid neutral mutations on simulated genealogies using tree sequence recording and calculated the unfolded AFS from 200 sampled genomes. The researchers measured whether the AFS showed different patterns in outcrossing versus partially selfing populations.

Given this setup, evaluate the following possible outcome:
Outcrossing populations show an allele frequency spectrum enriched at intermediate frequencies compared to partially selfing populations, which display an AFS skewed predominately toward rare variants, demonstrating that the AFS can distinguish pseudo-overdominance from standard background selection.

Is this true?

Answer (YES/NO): YES